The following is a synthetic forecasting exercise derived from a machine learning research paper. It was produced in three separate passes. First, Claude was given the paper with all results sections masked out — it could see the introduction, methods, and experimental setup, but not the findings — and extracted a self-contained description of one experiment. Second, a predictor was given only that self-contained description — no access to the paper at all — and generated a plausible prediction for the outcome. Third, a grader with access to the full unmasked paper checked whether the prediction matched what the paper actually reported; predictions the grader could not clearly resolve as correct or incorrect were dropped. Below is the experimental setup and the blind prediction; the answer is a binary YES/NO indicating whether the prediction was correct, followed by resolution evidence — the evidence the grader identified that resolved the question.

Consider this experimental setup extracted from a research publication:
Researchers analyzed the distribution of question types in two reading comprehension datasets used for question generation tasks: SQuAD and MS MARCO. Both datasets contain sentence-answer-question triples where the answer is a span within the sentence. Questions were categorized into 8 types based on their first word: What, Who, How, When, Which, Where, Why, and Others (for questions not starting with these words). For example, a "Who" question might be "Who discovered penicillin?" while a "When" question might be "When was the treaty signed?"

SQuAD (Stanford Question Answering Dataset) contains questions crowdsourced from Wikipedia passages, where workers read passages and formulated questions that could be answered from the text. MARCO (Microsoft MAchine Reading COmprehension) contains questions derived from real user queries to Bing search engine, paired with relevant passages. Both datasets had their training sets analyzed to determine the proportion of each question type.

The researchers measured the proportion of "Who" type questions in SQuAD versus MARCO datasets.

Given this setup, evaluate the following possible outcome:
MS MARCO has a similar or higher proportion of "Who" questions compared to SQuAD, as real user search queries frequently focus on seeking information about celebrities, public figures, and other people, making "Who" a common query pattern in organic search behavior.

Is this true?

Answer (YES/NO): NO